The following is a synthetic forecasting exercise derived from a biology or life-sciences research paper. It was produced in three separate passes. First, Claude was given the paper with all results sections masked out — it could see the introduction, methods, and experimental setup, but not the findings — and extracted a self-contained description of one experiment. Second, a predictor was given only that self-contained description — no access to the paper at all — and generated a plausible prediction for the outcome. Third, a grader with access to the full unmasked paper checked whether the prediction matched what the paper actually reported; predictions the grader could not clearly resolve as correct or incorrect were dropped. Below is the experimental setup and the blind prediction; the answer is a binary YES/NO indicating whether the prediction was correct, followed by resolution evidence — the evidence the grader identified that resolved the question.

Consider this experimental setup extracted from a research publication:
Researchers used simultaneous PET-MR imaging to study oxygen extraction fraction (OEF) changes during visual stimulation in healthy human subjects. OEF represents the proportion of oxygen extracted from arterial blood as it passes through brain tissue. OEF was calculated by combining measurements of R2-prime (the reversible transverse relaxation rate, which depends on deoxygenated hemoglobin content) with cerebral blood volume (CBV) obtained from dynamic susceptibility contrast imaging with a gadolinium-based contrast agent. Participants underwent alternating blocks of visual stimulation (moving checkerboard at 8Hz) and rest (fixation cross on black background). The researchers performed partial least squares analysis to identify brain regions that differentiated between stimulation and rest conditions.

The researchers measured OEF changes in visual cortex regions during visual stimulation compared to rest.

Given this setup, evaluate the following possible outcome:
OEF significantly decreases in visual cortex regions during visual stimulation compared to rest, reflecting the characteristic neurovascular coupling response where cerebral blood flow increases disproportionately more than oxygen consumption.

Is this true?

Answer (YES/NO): YES